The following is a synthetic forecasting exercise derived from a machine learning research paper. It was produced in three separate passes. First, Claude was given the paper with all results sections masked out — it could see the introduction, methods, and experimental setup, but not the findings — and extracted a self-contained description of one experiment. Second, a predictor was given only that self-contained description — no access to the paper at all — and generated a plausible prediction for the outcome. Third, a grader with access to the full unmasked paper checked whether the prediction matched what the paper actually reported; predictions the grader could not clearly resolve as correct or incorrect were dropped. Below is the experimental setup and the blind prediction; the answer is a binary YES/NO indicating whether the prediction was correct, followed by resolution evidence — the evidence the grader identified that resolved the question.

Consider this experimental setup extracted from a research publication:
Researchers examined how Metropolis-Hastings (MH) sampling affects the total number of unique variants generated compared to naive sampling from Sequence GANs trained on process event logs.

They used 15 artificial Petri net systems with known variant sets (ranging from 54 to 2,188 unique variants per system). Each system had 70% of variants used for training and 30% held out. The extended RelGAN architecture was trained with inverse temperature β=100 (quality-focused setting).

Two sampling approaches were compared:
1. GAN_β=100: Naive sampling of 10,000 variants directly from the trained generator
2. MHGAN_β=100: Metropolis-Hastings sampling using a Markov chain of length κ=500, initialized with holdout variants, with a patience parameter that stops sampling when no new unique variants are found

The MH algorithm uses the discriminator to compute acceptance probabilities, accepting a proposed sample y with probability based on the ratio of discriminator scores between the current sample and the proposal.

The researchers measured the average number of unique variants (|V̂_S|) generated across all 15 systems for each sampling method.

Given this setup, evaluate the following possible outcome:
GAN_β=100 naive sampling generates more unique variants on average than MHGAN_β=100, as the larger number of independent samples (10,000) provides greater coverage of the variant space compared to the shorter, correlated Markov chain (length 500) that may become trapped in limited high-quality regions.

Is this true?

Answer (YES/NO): YES